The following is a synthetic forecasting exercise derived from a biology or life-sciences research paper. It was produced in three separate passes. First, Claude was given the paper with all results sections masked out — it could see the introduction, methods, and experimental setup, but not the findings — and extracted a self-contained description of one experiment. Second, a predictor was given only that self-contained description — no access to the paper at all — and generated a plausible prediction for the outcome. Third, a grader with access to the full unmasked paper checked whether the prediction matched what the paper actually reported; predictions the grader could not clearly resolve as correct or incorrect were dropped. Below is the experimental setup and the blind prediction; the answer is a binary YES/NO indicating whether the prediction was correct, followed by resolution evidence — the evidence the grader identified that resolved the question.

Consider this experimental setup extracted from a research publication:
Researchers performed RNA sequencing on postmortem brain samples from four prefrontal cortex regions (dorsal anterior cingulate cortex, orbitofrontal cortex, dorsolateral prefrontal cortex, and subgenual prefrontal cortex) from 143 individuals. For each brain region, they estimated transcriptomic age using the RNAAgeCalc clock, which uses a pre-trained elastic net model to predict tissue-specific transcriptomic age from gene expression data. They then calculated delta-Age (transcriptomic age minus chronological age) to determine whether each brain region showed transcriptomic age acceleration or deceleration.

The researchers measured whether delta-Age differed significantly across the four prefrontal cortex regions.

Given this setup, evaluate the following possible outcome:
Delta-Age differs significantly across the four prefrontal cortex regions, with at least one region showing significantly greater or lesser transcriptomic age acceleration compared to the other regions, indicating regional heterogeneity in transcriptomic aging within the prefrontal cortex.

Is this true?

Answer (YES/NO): YES